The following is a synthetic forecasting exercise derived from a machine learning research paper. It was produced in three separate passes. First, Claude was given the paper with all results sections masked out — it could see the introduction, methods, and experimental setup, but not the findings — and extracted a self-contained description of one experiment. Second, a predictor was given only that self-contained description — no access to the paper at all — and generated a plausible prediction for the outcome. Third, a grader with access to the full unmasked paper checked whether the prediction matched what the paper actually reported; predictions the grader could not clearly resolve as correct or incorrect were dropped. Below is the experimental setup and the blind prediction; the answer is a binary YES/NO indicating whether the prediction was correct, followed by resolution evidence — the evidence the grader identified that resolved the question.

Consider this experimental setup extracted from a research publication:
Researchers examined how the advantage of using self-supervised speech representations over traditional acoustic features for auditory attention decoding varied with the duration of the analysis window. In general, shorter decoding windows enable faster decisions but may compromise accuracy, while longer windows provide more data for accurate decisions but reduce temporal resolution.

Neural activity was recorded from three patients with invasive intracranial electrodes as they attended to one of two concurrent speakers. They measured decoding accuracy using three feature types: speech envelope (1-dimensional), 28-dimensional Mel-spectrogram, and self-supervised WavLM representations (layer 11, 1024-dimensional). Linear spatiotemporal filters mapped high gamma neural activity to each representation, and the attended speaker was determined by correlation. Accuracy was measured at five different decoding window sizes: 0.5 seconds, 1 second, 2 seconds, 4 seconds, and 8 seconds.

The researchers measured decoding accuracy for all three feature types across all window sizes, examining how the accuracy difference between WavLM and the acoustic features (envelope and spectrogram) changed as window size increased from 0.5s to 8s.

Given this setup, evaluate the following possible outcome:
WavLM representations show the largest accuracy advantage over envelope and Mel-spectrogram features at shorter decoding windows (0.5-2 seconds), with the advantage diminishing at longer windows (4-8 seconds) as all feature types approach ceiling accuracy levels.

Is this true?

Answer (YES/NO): YES